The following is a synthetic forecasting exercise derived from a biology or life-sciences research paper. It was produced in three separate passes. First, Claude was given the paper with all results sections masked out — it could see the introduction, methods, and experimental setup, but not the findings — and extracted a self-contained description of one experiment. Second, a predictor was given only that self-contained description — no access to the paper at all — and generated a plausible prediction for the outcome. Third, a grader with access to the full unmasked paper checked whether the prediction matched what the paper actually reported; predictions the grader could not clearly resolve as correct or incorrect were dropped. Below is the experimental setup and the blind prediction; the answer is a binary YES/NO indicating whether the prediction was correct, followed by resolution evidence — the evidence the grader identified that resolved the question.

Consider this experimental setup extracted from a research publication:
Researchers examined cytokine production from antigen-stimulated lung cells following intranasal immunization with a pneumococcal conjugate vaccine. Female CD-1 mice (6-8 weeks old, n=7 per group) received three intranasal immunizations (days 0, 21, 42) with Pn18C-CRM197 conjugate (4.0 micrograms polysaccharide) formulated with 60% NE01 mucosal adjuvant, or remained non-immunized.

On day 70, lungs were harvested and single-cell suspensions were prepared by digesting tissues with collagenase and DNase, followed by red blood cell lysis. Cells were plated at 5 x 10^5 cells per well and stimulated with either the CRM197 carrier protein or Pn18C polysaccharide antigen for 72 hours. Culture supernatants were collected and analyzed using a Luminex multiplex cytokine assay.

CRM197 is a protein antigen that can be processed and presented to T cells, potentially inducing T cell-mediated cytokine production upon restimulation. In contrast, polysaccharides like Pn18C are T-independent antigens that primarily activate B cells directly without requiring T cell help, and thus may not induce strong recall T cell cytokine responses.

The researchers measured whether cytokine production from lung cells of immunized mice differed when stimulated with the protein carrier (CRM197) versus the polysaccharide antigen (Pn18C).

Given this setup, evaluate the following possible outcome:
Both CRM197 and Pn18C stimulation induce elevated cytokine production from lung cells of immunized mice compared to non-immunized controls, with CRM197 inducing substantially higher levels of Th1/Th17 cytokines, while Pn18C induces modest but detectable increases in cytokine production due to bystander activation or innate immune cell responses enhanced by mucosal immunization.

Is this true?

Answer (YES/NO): NO